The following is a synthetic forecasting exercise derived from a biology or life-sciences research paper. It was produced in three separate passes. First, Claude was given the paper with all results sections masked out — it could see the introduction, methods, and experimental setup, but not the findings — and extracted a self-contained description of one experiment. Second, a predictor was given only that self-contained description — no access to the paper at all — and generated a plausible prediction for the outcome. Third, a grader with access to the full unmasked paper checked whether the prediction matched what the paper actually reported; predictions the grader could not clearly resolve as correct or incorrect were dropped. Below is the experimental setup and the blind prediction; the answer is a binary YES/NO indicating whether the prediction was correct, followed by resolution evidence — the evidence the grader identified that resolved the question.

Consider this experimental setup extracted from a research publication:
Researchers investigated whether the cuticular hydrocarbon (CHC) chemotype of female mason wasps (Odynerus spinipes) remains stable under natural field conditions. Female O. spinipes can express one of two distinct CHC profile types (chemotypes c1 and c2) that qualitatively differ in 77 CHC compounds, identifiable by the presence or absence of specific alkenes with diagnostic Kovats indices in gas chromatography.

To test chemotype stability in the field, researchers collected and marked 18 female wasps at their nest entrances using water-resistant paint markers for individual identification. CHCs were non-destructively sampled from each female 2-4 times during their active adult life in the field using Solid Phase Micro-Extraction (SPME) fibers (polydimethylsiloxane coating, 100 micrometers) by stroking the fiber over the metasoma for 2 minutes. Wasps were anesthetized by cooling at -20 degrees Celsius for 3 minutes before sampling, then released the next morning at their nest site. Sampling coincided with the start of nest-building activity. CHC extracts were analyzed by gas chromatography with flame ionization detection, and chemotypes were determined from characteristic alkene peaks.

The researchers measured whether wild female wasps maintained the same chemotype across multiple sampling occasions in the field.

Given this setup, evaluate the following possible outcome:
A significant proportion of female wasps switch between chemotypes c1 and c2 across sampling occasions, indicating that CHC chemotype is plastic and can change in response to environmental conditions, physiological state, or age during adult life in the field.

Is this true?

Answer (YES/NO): NO